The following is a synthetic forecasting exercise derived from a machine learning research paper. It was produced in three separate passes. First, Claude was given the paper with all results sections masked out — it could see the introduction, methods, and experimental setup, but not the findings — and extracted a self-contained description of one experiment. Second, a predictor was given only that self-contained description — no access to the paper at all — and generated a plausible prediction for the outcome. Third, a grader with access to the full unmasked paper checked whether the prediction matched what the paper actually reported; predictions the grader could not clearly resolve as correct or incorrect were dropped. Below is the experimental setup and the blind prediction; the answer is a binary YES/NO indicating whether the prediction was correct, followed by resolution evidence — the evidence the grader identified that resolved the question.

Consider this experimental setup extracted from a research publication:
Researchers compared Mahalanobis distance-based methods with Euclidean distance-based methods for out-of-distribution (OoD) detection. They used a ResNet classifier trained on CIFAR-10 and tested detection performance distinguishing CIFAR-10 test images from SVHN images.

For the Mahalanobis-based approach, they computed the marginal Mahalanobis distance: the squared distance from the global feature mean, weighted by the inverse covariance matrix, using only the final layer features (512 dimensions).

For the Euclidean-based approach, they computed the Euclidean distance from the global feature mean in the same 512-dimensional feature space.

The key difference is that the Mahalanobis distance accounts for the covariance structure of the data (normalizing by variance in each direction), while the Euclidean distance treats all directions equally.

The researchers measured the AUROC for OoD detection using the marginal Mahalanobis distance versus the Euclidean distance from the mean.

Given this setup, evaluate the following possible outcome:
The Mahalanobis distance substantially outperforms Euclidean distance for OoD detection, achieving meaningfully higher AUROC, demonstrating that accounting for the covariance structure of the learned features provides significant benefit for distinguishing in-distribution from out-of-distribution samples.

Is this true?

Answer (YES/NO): YES